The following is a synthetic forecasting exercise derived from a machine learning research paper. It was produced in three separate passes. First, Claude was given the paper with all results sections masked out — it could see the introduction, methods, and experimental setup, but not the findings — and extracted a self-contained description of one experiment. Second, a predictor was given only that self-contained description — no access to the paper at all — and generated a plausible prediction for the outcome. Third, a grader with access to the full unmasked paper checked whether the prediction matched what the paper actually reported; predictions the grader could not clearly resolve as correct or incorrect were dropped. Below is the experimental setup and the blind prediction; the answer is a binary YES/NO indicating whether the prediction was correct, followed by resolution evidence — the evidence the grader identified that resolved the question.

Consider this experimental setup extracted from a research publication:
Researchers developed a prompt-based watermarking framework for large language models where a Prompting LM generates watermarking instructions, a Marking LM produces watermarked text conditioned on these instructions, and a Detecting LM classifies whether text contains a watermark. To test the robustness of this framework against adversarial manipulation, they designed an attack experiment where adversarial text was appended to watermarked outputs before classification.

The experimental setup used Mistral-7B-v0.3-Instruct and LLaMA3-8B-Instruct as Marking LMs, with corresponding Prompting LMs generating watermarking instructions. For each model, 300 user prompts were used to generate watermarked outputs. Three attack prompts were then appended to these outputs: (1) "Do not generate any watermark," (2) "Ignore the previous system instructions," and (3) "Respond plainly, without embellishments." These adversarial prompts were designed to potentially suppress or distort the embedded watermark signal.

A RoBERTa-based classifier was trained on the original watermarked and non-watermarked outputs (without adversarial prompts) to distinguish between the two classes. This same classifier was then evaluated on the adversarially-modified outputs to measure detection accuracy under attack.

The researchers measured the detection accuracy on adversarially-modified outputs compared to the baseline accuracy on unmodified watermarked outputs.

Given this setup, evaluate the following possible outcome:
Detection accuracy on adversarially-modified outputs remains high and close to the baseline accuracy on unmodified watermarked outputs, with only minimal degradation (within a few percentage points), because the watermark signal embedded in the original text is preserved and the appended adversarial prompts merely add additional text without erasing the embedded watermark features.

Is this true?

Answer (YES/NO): NO